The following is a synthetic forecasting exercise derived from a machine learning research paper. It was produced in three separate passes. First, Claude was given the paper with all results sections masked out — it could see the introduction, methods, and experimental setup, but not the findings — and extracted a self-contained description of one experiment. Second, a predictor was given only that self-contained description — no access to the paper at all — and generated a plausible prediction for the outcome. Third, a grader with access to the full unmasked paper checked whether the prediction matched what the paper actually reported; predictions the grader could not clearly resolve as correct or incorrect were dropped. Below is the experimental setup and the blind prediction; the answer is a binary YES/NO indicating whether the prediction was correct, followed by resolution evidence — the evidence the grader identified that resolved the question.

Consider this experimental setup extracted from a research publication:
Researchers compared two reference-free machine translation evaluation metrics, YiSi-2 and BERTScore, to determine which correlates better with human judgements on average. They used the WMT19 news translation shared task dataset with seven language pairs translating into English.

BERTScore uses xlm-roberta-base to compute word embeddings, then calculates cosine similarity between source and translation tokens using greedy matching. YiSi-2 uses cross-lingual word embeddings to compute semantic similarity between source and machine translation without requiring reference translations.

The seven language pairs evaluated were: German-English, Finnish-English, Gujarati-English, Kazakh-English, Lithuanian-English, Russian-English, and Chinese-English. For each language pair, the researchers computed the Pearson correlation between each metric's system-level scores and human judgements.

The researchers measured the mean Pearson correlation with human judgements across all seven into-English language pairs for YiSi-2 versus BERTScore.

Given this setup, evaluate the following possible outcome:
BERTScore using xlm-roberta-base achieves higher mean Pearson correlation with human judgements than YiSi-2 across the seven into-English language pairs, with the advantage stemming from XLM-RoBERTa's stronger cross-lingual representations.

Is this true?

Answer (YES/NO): NO